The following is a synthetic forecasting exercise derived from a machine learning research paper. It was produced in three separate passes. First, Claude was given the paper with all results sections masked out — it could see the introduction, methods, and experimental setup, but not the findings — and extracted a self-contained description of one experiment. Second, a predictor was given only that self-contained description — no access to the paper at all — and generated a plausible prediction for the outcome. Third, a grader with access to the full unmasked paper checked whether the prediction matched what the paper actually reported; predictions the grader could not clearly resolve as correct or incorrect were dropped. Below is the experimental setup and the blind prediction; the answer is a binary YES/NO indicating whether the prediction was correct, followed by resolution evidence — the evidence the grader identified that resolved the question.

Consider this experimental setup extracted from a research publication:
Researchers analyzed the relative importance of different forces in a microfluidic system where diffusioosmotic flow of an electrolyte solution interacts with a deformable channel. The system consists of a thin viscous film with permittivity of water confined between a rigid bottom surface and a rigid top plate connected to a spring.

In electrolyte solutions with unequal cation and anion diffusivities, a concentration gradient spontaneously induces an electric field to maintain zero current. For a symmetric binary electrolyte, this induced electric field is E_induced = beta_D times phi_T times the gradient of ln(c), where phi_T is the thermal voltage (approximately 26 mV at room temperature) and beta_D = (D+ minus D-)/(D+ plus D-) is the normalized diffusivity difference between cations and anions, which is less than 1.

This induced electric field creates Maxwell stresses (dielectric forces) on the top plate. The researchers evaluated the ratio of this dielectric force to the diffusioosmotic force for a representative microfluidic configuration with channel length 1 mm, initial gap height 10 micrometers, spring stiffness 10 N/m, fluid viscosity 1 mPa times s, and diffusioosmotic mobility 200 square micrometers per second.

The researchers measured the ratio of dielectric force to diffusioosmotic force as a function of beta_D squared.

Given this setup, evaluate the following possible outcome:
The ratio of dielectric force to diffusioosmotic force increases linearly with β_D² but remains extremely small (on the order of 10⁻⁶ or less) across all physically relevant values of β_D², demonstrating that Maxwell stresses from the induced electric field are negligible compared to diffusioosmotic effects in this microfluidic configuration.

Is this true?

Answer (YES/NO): NO